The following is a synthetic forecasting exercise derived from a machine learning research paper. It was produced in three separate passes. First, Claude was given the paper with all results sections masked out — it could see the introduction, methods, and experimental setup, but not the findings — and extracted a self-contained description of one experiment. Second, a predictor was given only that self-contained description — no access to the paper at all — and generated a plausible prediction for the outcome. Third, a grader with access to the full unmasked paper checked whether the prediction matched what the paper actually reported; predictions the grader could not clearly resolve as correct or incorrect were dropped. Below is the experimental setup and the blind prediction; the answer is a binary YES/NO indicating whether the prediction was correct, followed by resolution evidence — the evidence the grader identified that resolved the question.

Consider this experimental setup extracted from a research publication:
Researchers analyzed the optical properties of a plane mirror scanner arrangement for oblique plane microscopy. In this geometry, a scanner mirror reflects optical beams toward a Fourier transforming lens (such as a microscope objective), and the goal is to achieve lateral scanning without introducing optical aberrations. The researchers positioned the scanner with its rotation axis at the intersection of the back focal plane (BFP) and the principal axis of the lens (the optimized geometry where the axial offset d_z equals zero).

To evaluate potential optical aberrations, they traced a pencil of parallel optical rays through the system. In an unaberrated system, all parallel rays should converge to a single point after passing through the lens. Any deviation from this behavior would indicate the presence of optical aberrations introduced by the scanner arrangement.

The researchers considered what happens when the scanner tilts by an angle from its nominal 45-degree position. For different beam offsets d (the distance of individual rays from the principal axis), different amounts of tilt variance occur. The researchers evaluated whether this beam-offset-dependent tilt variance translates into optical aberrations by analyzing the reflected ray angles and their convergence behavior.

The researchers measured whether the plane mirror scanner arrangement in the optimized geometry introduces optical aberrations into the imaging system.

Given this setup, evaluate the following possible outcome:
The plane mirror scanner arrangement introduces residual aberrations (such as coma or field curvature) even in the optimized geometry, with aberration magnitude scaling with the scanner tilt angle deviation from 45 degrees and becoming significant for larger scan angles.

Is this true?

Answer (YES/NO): NO